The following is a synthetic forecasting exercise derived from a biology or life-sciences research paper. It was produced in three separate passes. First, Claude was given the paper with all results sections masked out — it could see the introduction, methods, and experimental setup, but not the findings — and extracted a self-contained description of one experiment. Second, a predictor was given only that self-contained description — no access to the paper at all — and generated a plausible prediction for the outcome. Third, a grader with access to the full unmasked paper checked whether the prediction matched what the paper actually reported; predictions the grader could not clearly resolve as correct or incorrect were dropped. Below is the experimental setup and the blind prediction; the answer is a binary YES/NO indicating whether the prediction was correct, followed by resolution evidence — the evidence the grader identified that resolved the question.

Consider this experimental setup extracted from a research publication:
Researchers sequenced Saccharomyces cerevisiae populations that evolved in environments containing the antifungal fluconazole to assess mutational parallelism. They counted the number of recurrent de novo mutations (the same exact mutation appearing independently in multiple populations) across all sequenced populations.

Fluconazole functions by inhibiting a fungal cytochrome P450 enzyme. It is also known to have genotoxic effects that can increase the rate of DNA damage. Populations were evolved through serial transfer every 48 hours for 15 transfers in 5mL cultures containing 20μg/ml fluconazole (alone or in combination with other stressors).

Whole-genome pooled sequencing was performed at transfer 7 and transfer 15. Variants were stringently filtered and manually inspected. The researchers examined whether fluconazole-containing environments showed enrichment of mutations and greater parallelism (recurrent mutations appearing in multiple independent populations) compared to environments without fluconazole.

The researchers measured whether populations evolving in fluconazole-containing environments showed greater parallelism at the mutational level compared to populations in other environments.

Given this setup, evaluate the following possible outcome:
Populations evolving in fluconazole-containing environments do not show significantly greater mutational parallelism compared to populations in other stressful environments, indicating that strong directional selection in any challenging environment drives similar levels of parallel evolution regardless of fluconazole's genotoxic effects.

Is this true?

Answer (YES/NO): NO